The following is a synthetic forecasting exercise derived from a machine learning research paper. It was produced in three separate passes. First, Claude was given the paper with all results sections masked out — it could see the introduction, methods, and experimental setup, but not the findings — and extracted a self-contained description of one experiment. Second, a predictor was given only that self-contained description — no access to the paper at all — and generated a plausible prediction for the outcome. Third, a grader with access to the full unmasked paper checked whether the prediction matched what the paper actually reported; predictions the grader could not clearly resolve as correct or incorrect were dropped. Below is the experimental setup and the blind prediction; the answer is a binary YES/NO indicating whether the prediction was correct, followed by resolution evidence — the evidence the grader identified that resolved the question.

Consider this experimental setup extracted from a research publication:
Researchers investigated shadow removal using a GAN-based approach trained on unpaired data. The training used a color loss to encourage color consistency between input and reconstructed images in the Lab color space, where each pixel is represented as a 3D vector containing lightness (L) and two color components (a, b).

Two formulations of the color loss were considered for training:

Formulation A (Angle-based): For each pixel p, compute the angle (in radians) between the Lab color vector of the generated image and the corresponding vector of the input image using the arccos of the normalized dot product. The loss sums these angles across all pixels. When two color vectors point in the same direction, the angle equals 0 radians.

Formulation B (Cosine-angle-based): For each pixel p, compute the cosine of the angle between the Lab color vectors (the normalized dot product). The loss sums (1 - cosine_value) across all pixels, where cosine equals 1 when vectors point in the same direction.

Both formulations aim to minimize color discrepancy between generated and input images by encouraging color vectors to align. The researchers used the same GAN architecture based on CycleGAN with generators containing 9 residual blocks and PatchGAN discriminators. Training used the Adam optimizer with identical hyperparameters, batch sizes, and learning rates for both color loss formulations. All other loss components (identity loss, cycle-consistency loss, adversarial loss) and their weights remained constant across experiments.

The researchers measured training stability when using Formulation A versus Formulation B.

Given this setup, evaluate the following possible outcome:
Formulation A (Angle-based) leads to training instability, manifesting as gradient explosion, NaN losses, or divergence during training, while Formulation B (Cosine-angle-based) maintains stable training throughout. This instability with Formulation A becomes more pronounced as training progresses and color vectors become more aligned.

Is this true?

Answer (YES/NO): YES